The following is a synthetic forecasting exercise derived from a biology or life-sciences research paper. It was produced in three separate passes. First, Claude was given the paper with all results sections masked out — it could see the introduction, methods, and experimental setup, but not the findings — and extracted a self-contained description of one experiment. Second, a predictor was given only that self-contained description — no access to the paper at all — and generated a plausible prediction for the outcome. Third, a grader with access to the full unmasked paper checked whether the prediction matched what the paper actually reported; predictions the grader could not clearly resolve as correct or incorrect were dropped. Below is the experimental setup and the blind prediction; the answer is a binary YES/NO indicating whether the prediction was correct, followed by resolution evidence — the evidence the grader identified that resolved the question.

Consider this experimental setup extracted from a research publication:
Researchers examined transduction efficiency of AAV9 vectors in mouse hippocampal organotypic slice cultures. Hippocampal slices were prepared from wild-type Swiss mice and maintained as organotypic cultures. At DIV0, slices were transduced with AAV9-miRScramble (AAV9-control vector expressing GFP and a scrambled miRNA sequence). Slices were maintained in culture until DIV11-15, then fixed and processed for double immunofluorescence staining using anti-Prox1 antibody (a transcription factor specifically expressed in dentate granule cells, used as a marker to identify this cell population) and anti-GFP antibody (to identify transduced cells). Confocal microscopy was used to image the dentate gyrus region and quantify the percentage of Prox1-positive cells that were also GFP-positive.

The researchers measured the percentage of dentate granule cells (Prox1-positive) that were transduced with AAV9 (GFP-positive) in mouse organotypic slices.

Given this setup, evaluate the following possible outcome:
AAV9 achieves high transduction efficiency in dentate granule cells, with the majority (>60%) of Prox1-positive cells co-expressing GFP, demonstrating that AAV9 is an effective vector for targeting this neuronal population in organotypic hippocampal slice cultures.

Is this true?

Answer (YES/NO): NO